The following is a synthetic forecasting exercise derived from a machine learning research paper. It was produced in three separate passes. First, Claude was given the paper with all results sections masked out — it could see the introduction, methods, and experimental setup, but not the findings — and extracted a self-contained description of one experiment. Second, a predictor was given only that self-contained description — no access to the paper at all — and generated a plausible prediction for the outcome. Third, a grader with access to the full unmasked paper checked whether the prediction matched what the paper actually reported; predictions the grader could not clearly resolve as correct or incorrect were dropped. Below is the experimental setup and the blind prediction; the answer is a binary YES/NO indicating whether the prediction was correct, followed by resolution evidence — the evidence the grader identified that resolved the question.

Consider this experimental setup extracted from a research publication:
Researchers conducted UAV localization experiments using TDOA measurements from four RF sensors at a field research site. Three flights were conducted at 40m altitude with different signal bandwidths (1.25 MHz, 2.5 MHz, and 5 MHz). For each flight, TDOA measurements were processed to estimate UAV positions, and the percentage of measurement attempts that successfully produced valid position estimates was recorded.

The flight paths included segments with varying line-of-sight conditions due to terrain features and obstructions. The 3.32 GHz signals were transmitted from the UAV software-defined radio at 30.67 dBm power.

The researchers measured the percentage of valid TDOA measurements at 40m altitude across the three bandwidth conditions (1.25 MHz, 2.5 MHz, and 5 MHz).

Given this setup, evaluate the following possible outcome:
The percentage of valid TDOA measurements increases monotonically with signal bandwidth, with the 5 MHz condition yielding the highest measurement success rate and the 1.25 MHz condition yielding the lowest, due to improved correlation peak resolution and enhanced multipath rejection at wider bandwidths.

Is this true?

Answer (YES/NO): NO